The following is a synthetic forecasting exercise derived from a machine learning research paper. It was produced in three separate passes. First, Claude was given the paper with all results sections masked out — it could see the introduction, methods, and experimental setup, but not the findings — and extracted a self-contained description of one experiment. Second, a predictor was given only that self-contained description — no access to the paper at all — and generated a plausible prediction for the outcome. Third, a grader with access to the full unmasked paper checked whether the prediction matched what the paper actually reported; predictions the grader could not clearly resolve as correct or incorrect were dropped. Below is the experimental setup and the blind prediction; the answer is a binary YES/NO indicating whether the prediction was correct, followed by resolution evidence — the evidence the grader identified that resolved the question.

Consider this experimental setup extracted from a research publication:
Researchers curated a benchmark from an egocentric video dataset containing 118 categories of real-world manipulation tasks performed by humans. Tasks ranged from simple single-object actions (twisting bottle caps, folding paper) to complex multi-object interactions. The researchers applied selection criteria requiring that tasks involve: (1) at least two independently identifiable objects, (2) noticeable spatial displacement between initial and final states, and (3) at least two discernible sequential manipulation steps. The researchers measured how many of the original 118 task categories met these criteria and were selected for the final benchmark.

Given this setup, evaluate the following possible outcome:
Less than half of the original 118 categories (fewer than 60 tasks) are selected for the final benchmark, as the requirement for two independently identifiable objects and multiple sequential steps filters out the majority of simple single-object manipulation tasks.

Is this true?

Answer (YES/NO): YES